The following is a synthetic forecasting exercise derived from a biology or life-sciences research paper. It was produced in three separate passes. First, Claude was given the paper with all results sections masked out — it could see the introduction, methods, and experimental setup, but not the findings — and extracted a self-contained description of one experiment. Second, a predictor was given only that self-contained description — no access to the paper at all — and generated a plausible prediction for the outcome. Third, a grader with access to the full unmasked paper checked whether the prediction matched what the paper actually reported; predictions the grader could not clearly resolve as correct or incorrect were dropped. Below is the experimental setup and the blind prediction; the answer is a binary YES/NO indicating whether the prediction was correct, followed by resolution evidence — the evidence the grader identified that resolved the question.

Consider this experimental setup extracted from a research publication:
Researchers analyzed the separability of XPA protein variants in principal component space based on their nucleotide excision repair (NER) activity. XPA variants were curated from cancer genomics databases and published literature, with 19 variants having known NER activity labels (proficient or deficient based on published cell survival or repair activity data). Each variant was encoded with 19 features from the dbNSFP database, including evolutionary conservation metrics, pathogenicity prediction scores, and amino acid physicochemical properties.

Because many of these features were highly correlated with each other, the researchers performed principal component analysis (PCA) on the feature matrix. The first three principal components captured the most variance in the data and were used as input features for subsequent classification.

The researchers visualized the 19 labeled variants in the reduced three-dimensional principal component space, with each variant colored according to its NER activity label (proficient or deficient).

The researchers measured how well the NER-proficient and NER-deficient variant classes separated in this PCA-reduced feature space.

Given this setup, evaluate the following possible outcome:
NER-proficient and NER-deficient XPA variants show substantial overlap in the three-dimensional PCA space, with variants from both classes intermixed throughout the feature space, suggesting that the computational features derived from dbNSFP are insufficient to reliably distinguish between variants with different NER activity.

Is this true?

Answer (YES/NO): NO